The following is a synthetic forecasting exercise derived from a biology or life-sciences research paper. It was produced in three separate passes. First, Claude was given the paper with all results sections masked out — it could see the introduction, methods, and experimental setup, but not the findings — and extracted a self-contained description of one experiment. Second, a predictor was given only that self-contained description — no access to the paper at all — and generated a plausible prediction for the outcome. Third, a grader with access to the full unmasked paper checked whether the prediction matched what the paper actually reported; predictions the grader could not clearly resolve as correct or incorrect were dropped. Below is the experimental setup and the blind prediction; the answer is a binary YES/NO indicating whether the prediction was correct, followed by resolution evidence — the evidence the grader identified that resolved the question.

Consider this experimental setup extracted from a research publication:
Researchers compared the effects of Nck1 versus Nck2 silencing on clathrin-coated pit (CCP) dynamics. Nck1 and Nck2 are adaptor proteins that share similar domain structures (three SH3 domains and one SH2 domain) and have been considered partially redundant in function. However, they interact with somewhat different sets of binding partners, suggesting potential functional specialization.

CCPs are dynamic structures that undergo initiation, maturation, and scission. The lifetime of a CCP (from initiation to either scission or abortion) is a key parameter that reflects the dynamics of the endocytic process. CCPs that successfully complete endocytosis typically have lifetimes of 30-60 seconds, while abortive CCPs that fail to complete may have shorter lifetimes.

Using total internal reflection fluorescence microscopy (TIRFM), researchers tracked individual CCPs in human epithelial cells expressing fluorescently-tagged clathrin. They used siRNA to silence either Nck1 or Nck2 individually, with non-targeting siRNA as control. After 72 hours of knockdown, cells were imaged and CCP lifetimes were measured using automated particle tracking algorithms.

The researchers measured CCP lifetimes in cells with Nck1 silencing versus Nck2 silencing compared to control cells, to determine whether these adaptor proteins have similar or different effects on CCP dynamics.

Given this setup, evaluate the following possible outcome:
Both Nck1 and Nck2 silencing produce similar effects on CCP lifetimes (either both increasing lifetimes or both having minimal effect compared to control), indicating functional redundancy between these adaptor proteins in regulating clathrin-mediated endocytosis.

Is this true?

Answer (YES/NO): NO